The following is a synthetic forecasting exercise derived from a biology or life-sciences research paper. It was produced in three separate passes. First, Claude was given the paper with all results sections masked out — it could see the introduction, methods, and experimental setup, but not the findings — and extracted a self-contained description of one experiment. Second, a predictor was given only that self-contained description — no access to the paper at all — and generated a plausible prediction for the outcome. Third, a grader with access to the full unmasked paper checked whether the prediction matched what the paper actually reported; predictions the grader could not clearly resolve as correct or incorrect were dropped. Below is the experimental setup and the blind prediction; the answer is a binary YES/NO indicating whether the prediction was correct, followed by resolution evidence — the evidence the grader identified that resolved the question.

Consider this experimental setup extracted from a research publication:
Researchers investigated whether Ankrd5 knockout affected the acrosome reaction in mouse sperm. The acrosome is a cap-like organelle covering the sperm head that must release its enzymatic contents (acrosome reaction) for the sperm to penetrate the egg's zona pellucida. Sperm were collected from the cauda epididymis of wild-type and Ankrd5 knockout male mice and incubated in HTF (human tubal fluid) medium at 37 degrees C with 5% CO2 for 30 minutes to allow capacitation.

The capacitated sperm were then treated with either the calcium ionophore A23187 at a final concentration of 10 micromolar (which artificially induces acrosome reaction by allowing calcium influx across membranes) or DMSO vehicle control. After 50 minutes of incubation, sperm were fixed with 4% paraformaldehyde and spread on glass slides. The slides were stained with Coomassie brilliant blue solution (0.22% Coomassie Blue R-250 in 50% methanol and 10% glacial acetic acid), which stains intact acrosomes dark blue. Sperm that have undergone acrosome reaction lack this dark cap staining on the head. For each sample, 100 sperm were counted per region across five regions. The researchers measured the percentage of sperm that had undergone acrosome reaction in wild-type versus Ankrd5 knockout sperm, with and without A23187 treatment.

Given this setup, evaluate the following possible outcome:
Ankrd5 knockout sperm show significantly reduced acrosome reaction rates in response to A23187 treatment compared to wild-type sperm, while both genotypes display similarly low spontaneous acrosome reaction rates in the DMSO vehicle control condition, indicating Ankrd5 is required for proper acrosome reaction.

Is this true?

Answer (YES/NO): NO